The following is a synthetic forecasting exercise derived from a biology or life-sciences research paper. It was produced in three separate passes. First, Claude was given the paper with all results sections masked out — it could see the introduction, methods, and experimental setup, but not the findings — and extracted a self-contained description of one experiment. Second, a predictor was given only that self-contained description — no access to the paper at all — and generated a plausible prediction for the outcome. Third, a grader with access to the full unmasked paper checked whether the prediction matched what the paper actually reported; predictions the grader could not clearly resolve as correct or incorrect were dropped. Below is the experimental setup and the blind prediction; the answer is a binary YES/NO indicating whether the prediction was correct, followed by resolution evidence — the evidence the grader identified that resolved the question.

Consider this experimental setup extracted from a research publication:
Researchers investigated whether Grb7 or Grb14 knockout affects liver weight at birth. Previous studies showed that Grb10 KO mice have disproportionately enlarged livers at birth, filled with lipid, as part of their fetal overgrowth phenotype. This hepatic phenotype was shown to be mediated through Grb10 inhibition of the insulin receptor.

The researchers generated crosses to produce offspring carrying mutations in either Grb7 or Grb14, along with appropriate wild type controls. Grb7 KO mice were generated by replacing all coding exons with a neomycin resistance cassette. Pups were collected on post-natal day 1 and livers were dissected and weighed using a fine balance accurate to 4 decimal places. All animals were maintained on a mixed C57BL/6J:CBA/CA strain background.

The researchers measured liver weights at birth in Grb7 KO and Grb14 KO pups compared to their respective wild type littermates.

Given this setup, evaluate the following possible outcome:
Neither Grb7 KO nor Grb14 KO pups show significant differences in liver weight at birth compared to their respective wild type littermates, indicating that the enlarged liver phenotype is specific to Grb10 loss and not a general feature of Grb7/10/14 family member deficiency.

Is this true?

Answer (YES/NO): YES